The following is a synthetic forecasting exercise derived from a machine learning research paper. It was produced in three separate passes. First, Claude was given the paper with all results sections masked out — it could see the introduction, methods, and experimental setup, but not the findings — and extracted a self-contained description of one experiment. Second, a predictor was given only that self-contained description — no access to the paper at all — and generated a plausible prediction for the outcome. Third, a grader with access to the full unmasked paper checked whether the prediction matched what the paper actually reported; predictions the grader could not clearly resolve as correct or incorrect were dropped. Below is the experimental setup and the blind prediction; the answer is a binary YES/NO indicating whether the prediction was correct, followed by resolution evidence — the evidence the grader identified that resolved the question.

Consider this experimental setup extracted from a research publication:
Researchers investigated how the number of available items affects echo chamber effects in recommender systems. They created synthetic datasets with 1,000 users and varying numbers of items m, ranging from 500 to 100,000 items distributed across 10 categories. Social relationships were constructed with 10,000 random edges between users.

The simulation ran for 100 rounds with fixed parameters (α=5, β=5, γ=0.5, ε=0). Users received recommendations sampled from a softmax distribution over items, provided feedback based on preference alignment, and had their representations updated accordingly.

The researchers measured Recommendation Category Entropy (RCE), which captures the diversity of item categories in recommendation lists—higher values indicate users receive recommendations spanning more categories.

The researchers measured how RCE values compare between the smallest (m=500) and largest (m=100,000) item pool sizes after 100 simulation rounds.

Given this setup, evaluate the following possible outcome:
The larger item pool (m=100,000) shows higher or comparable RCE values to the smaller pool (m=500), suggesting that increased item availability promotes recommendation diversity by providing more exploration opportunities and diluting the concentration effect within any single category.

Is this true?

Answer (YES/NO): YES